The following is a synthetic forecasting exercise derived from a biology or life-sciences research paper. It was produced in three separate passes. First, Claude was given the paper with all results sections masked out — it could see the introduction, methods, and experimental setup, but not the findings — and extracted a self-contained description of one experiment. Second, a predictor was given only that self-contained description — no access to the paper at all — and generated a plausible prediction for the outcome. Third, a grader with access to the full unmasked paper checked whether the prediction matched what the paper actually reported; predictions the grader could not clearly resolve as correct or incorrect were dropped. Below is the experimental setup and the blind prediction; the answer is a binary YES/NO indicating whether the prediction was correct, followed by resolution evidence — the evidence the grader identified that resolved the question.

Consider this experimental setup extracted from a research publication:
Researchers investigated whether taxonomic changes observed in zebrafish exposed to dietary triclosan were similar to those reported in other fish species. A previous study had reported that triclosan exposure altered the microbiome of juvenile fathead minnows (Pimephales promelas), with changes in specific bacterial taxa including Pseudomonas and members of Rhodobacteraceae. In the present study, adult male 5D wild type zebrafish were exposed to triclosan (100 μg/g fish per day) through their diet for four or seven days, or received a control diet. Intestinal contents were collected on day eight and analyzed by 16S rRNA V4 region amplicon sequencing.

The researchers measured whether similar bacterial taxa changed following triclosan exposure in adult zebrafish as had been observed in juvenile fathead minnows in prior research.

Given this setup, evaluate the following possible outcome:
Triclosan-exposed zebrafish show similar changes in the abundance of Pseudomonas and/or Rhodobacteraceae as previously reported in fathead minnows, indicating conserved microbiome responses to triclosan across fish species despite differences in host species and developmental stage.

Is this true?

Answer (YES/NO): YES